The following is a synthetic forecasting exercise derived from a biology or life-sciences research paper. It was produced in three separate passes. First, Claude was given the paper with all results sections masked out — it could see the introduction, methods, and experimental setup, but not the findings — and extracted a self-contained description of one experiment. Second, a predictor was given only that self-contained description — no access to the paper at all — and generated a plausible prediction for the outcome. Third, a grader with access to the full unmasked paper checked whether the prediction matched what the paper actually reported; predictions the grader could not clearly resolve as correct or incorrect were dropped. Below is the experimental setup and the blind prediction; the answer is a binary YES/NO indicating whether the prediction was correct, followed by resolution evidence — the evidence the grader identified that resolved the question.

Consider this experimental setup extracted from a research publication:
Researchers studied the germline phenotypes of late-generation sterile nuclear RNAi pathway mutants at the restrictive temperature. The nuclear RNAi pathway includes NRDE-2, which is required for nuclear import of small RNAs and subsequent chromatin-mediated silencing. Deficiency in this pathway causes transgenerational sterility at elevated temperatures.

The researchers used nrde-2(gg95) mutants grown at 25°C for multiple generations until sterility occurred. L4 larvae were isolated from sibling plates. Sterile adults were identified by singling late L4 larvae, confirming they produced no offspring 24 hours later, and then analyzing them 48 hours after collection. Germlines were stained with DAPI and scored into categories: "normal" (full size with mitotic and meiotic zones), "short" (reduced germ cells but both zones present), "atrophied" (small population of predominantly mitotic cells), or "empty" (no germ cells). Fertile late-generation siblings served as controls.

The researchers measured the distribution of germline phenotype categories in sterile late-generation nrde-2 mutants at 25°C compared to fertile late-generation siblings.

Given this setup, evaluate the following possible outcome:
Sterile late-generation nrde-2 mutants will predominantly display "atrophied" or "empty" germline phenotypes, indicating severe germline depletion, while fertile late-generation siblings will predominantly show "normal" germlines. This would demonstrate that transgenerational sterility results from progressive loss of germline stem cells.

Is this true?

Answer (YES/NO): NO